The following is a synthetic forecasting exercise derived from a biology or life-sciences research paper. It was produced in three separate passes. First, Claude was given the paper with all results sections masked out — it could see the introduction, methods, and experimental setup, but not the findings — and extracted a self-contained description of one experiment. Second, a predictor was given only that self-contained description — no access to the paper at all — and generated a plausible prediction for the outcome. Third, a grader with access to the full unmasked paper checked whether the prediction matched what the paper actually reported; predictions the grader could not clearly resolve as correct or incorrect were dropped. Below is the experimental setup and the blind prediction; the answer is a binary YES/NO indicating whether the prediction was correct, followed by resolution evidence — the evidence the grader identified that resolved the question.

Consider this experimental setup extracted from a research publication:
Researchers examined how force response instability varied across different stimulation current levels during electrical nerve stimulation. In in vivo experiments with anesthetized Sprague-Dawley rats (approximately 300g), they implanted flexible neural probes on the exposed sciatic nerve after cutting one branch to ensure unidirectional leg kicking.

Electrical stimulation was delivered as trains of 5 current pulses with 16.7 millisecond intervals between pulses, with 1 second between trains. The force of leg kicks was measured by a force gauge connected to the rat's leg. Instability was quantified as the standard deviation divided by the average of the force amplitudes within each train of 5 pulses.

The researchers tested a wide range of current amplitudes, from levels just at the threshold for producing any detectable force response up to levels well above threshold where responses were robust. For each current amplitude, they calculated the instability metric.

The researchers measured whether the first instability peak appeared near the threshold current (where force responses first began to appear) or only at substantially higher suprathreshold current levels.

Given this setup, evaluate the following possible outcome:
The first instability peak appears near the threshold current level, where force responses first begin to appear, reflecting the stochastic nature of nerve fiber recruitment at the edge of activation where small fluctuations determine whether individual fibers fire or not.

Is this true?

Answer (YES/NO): YES